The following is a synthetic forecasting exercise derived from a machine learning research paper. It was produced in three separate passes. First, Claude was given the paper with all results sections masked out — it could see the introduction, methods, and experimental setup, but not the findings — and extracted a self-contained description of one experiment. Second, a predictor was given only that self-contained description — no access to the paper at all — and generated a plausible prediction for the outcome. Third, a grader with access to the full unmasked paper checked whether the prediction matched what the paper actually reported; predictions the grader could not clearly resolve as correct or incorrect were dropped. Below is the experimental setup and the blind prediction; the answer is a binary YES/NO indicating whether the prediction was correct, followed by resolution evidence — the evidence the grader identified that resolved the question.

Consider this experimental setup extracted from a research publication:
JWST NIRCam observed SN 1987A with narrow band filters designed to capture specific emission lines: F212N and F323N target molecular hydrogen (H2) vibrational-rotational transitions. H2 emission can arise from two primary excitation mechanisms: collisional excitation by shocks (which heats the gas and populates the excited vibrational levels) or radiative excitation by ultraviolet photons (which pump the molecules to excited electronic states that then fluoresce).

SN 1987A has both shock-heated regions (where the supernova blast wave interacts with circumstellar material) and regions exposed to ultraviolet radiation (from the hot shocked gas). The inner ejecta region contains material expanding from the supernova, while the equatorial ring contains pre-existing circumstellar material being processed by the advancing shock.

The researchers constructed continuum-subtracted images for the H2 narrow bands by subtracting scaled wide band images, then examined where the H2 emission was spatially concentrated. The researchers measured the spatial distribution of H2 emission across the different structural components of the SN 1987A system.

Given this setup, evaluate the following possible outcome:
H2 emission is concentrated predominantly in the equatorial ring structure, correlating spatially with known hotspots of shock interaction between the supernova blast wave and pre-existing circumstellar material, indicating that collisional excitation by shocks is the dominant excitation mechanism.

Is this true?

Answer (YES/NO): NO